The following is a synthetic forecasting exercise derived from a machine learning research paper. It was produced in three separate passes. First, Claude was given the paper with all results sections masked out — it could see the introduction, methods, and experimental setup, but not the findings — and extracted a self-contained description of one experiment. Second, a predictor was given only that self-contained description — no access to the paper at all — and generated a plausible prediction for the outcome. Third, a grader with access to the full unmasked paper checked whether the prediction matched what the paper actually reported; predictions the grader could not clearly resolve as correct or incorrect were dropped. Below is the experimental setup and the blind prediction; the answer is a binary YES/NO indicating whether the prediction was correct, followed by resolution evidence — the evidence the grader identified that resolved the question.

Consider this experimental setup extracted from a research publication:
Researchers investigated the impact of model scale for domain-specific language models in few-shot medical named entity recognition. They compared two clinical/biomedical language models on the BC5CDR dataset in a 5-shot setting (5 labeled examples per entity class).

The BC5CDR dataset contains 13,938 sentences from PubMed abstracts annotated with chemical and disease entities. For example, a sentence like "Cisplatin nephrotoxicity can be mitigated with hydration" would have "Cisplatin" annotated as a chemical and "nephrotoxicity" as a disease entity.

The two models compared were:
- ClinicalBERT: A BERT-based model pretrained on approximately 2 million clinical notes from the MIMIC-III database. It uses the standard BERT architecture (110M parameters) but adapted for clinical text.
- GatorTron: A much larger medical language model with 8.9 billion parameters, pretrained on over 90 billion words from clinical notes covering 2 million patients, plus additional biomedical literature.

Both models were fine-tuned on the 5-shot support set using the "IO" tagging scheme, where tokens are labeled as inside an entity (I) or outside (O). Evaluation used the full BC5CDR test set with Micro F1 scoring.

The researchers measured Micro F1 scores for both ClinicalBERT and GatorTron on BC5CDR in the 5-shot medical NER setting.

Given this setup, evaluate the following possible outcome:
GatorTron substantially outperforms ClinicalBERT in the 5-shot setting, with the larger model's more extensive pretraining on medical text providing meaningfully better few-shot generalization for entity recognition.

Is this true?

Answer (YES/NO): YES